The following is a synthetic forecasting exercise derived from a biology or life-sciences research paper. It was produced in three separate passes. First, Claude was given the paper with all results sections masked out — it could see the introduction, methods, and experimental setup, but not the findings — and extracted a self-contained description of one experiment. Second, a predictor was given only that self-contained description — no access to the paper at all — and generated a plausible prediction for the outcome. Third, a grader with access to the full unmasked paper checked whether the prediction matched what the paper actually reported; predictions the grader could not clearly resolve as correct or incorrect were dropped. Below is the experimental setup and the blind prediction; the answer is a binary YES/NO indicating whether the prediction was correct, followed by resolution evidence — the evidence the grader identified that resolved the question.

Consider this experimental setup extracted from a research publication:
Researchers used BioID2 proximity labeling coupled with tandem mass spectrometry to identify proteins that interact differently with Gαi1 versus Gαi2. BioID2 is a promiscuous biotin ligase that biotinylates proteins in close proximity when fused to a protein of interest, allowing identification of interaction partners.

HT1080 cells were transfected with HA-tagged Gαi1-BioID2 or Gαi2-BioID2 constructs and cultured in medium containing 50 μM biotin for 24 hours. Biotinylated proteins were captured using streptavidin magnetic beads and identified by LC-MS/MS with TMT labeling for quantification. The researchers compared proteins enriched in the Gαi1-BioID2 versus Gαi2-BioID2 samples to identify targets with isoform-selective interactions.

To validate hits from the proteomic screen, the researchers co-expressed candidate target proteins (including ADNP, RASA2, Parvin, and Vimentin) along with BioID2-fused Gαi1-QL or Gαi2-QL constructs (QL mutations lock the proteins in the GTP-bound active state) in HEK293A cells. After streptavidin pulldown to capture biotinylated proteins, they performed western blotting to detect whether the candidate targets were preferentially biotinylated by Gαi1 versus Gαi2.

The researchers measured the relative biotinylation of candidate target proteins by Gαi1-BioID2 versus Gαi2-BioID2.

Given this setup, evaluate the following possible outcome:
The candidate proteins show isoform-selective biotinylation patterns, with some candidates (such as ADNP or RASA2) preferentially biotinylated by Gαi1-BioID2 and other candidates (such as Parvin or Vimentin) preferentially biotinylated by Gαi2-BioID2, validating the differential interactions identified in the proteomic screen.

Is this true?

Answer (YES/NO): NO